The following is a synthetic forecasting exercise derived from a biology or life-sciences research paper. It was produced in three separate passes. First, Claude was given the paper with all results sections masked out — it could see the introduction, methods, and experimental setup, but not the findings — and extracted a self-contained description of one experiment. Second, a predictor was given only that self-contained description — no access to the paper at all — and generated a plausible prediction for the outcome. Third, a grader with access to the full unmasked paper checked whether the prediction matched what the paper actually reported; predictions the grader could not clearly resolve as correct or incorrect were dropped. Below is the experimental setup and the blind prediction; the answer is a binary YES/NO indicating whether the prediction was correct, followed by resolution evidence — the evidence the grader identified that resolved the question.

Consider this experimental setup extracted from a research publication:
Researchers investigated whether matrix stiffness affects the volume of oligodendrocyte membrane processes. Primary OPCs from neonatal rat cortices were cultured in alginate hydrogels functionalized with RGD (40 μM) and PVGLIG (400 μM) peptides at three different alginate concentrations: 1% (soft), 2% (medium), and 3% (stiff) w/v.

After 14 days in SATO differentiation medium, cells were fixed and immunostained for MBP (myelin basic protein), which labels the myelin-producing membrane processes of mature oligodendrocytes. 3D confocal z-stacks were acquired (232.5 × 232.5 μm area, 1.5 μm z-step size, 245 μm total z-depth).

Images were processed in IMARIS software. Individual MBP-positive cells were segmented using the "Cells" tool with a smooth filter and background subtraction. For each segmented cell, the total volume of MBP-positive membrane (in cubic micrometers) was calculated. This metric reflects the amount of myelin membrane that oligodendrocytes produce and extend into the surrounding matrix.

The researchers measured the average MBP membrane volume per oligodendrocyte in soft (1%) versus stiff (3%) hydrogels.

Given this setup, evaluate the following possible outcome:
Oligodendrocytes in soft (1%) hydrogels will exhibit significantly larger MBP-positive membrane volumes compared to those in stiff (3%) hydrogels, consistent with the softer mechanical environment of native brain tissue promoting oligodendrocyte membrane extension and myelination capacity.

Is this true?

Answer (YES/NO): YES